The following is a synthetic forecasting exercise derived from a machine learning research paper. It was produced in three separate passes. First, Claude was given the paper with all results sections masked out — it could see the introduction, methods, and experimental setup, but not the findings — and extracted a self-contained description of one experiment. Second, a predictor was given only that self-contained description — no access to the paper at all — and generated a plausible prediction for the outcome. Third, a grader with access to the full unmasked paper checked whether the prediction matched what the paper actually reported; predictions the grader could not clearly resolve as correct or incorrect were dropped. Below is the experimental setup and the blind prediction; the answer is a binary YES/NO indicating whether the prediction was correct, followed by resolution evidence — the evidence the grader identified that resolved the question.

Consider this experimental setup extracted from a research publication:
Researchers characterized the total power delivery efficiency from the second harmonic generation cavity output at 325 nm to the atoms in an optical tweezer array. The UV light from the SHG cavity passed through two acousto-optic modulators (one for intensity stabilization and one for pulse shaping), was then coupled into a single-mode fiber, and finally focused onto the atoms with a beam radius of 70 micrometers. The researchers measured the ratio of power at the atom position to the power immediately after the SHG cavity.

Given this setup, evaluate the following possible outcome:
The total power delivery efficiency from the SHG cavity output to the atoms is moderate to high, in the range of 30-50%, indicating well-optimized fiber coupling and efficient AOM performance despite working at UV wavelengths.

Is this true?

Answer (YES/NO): NO